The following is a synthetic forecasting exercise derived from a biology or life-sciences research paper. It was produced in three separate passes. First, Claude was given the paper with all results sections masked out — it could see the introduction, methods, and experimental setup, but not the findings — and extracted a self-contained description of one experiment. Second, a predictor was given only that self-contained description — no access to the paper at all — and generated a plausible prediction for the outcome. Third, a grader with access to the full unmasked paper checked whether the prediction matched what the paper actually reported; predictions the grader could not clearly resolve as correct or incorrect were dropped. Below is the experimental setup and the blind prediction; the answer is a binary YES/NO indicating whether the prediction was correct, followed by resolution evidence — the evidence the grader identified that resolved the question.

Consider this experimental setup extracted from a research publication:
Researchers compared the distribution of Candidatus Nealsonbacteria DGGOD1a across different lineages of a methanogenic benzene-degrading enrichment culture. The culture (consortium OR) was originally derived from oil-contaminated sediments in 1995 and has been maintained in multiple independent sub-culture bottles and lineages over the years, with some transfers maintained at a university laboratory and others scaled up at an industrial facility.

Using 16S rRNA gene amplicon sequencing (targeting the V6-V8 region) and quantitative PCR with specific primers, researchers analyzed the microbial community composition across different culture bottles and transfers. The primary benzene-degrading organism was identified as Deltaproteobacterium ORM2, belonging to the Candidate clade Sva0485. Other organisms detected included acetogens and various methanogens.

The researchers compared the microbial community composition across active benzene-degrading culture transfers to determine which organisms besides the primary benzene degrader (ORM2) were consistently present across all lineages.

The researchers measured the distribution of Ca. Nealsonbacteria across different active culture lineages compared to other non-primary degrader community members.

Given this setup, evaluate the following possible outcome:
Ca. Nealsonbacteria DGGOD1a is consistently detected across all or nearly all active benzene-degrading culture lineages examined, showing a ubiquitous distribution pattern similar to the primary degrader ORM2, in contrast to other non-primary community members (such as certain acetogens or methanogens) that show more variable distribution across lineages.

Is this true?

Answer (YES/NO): YES